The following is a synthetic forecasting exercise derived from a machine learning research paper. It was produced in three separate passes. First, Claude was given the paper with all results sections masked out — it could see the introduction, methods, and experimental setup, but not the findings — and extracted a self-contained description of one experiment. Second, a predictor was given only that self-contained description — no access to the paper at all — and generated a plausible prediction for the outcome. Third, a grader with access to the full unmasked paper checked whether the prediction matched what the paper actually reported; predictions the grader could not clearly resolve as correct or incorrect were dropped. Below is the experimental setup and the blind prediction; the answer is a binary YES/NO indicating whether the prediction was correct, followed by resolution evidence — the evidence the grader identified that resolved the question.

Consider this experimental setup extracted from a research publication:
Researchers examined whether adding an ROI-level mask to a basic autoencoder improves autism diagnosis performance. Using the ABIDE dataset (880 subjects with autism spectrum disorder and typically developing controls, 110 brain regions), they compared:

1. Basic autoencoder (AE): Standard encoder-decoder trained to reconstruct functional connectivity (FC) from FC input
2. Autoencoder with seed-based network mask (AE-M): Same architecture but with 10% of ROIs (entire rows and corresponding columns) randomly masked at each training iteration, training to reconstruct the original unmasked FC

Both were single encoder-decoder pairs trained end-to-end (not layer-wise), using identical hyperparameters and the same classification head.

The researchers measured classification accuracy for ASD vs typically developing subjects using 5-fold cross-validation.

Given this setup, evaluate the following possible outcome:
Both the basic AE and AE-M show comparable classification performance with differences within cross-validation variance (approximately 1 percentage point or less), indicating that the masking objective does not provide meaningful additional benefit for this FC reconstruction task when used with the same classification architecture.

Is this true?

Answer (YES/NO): YES